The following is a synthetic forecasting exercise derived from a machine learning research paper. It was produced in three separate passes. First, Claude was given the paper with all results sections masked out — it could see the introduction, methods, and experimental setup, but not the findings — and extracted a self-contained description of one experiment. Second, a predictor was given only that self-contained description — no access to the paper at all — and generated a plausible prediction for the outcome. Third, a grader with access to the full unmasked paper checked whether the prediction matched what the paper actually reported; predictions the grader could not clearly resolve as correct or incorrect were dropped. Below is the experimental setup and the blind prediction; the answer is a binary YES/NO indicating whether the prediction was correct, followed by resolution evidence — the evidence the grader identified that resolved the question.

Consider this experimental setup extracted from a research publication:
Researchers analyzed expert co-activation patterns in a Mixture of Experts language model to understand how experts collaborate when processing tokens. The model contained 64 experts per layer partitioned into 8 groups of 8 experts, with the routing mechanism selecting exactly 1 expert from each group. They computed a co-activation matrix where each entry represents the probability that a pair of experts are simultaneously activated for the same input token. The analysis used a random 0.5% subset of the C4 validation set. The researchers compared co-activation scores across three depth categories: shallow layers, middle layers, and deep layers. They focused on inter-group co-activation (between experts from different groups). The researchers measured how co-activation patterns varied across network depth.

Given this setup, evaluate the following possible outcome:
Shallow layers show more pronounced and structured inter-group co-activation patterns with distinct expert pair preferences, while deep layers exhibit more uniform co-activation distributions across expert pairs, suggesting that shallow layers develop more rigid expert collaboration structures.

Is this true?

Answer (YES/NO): NO